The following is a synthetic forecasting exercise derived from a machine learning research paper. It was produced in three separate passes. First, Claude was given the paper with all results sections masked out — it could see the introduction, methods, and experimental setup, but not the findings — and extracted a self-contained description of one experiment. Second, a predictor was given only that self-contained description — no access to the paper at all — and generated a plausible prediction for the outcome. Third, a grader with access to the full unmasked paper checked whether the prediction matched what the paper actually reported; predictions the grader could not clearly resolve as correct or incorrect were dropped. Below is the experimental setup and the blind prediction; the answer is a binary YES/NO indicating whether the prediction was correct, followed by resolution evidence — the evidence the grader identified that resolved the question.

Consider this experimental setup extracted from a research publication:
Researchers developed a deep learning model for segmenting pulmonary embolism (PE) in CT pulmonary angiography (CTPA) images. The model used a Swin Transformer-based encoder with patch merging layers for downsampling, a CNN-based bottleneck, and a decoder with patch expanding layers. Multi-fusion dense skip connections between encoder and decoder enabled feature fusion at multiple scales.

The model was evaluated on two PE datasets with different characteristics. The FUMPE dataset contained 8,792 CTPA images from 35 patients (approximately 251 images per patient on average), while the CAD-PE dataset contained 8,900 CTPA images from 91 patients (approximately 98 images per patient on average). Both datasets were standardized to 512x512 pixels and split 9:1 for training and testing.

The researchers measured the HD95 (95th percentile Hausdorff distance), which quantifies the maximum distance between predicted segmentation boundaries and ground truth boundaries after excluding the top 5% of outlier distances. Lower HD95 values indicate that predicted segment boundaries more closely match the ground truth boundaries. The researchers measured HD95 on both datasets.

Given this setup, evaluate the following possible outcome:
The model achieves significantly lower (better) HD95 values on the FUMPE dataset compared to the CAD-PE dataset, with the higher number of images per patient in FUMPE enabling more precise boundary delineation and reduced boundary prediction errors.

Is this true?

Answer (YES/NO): YES